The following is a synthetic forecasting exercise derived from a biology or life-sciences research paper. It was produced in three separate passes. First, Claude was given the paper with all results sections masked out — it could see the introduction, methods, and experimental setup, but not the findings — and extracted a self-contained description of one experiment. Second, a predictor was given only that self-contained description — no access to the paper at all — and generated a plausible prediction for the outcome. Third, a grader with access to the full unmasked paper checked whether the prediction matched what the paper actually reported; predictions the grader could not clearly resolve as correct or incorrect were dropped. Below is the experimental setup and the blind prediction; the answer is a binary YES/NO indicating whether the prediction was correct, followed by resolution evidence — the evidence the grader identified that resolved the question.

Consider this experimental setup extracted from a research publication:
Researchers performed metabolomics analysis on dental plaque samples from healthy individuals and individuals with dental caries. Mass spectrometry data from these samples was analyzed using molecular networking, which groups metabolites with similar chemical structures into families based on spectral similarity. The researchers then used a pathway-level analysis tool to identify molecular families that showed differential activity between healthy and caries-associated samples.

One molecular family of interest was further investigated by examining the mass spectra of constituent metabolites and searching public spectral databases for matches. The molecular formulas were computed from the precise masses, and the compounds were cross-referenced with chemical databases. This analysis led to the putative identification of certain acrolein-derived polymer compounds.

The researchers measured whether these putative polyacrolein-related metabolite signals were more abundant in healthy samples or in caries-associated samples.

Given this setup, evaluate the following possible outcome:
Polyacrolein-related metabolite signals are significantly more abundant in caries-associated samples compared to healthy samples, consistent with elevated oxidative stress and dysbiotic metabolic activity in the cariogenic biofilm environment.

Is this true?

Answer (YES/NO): NO